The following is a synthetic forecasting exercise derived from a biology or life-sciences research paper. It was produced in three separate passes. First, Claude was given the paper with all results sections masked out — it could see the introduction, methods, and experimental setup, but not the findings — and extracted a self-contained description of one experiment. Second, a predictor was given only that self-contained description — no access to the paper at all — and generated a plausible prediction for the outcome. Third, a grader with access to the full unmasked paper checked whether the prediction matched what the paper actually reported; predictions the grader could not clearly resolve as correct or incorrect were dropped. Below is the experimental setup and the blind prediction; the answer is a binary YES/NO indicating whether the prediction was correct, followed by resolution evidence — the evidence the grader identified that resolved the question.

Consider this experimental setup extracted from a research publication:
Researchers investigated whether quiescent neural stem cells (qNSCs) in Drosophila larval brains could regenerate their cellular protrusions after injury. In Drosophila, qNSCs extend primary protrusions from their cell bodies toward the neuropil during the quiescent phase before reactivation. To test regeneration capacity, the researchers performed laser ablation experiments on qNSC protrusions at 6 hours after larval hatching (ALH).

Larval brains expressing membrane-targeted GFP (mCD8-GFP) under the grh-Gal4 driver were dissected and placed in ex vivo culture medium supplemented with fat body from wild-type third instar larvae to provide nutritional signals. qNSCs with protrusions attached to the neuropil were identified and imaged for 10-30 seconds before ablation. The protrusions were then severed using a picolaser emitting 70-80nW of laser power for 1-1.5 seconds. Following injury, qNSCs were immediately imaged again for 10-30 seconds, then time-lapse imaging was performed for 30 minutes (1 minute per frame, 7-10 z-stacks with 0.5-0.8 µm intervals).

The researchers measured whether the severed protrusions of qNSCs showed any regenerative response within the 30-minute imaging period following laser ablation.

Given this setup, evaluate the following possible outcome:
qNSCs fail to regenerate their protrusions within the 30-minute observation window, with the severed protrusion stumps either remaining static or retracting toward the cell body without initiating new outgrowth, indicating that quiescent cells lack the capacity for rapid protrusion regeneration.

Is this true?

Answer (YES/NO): NO